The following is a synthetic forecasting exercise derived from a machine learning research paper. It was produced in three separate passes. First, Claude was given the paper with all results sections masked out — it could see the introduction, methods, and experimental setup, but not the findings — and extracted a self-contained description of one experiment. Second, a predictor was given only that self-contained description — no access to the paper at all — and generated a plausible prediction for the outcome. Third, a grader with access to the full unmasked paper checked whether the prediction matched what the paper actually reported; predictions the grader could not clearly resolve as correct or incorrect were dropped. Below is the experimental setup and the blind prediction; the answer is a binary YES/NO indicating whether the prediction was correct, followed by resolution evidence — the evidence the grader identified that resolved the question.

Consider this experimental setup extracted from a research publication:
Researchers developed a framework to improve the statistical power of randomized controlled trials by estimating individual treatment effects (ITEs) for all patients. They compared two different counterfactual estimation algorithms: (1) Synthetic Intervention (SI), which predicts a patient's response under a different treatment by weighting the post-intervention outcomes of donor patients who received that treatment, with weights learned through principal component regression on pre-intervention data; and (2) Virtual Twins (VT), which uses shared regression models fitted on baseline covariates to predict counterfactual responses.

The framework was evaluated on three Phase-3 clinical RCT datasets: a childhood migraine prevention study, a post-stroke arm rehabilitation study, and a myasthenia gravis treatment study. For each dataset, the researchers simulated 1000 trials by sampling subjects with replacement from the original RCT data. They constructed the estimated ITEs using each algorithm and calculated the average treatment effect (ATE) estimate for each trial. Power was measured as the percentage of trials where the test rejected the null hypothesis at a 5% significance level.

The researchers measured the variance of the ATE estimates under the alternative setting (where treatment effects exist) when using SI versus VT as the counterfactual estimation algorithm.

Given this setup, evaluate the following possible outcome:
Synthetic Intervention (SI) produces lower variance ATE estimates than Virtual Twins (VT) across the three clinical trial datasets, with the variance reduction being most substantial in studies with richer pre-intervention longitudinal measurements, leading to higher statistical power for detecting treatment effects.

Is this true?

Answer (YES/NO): NO